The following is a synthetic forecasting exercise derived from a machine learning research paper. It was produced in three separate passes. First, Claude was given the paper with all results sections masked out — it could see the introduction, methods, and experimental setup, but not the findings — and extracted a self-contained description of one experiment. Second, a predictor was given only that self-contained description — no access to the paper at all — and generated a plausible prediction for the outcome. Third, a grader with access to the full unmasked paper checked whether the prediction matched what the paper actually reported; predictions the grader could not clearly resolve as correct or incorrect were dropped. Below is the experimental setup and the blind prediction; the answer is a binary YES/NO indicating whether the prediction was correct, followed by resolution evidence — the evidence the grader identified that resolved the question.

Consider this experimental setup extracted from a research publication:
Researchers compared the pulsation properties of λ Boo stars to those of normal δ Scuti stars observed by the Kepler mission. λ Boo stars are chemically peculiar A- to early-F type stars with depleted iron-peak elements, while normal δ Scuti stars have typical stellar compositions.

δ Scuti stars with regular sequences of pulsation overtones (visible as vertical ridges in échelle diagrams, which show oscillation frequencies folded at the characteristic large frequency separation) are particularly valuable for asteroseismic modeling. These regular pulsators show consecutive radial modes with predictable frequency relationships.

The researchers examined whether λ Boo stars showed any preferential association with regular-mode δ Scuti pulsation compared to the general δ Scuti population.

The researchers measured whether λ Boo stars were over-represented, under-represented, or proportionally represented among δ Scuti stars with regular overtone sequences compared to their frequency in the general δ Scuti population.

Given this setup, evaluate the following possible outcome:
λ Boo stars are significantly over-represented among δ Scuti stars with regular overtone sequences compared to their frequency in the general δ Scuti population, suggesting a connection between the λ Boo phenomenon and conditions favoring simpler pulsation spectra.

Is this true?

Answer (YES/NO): YES